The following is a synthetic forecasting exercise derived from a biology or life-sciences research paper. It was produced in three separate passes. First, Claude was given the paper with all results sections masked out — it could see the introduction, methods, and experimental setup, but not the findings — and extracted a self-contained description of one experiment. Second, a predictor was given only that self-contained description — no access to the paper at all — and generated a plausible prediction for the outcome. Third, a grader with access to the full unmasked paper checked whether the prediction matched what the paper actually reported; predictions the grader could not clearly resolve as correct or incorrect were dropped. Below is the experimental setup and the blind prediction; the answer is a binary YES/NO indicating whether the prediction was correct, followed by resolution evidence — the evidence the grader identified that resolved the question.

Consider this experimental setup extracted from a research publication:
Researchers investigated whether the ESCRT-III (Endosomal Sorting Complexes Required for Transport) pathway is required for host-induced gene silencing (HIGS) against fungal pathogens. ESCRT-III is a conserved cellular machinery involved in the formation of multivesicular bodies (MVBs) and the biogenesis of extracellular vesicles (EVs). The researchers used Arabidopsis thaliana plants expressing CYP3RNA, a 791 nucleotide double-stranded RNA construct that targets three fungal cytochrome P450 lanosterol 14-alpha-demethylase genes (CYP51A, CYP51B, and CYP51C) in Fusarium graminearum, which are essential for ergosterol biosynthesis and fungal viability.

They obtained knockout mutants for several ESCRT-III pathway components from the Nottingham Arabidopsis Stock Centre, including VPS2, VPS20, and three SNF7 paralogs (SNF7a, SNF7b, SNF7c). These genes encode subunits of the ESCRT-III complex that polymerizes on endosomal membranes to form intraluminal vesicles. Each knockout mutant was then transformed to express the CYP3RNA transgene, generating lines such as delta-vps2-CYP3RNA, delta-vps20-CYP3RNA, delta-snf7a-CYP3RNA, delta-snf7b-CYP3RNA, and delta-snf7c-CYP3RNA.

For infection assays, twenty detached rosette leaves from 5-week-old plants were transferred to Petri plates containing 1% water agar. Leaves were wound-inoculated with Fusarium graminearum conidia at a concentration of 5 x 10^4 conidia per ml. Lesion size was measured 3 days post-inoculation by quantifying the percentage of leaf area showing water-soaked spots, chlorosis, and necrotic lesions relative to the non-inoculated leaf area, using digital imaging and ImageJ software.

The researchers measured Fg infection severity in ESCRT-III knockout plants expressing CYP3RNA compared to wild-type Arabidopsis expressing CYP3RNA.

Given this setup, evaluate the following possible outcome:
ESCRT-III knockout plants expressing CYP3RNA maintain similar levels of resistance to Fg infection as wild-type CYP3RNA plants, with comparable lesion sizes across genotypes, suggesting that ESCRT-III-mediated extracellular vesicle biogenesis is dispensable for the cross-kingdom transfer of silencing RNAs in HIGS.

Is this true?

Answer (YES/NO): NO